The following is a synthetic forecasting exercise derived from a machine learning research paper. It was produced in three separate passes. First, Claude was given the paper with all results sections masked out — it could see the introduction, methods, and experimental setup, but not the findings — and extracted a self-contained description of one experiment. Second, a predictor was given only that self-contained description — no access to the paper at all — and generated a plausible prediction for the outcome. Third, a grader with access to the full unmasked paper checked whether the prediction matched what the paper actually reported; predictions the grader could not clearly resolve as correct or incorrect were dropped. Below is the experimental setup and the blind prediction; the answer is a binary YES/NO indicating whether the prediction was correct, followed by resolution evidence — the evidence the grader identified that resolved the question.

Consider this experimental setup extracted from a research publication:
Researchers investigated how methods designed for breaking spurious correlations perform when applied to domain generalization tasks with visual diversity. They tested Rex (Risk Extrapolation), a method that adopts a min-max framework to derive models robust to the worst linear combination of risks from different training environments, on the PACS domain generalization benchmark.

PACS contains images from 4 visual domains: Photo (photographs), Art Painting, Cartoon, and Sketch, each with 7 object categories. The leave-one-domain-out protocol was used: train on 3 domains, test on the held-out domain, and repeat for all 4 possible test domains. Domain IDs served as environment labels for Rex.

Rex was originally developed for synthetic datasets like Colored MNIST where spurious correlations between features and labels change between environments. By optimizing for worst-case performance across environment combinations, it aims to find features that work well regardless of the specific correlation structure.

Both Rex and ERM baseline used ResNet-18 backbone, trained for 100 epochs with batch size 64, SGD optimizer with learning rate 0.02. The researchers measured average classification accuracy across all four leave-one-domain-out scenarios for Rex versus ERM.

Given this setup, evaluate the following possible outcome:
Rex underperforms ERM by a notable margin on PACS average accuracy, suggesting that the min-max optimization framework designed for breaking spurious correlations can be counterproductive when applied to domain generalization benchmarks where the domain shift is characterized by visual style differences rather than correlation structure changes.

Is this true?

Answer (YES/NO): NO